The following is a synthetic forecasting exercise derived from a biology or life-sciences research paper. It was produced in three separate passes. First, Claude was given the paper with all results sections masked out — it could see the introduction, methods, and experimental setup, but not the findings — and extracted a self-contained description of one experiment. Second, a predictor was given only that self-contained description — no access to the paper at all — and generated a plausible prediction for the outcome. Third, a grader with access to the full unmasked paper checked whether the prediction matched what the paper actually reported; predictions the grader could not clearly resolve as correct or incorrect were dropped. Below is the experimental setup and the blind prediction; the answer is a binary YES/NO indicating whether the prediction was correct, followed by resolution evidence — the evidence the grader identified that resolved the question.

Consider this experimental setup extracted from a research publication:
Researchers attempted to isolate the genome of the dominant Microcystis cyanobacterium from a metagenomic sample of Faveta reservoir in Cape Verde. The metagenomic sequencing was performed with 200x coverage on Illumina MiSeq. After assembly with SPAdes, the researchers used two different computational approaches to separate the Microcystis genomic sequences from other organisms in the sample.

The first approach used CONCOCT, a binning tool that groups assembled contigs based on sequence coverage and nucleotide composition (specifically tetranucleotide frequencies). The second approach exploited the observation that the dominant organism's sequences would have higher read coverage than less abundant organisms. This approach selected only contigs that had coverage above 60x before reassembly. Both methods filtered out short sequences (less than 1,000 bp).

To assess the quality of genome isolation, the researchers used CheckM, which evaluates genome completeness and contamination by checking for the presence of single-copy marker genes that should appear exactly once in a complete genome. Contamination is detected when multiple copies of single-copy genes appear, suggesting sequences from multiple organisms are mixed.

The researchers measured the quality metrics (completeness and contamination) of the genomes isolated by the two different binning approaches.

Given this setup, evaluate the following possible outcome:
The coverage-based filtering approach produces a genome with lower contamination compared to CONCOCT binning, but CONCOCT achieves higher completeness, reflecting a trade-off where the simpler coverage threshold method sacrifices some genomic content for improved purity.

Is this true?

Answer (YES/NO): NO